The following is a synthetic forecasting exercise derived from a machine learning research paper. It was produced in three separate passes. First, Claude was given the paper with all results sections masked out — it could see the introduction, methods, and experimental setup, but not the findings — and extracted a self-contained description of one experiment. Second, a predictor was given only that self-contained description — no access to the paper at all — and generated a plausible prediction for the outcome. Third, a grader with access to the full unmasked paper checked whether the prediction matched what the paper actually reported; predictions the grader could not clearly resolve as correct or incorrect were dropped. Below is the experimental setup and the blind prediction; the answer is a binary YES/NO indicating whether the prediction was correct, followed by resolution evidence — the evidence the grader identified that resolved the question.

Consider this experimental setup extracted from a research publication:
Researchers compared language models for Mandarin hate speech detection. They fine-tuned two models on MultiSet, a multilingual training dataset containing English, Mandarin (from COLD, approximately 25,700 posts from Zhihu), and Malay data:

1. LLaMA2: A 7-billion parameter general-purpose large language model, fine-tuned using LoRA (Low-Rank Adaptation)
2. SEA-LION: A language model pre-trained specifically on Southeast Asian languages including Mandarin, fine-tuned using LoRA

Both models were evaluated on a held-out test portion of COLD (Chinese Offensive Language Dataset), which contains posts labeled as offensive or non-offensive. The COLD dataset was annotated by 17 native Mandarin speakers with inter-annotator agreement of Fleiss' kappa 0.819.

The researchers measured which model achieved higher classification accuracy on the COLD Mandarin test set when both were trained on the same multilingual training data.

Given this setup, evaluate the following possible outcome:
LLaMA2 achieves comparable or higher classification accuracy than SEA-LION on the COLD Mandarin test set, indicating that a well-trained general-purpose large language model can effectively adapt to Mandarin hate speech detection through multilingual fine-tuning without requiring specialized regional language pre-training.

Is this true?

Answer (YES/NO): YES